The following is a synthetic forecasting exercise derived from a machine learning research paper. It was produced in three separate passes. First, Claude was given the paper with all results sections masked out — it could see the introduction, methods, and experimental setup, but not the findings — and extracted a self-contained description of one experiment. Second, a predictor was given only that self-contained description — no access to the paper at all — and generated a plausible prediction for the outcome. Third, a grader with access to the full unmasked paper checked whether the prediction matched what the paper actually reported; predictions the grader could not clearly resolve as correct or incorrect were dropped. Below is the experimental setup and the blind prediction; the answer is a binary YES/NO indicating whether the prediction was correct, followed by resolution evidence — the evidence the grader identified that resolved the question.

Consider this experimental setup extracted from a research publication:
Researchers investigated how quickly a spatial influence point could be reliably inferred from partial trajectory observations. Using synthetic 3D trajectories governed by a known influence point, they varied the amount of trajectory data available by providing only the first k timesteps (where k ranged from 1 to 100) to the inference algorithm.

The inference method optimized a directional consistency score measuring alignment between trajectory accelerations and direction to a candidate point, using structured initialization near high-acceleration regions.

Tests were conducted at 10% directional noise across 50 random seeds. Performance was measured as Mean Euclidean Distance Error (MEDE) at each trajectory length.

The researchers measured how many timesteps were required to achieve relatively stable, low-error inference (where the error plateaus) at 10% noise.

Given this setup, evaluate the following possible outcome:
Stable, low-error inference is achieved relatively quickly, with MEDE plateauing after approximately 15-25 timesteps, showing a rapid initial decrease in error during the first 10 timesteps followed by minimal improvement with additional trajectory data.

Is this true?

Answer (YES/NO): NO